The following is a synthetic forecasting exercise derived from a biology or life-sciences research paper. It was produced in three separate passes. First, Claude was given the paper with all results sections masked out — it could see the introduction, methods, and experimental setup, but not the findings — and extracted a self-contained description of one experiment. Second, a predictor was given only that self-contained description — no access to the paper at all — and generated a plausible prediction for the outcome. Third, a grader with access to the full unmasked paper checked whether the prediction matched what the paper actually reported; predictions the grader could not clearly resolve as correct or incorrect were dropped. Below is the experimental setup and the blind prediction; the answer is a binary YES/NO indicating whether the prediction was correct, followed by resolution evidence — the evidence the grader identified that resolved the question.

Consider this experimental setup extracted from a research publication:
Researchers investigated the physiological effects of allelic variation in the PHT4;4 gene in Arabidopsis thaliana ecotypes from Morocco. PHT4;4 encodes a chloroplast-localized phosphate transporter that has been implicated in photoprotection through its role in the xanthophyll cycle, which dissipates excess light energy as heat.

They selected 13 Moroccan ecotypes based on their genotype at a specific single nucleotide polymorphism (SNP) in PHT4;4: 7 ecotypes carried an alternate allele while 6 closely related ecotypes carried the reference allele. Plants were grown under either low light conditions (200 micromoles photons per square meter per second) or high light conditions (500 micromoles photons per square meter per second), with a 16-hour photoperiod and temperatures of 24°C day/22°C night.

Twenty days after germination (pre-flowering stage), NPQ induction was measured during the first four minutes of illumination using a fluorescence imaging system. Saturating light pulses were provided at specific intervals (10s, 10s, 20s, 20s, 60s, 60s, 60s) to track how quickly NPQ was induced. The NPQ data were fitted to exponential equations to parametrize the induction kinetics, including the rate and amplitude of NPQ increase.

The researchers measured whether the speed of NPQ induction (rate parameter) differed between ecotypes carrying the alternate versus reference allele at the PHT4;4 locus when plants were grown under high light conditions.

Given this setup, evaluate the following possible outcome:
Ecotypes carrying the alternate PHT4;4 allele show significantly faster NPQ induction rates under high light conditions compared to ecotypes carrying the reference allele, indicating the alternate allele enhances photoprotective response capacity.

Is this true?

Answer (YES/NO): NO